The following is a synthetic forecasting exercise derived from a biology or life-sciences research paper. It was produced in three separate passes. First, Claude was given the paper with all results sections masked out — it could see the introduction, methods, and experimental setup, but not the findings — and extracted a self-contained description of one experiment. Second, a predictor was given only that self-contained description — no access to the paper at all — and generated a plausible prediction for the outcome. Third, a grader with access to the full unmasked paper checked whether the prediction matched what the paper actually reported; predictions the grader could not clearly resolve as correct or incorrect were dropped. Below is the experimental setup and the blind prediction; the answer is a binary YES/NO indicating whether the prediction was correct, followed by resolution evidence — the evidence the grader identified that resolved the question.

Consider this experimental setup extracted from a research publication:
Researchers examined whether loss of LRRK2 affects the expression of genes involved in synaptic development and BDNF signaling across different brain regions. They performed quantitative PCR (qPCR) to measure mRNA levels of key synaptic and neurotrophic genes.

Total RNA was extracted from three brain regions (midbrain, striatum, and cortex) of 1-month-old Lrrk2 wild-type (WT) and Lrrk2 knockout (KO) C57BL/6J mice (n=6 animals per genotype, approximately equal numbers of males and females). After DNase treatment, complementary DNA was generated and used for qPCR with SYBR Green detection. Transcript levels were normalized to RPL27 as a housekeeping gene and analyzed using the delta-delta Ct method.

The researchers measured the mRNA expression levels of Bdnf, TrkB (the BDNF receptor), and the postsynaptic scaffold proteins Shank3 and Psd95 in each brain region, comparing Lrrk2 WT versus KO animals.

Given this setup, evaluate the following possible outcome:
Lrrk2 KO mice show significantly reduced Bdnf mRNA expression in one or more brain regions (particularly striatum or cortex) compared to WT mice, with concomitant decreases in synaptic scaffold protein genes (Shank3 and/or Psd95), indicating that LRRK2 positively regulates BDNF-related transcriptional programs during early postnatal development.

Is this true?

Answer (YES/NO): NO